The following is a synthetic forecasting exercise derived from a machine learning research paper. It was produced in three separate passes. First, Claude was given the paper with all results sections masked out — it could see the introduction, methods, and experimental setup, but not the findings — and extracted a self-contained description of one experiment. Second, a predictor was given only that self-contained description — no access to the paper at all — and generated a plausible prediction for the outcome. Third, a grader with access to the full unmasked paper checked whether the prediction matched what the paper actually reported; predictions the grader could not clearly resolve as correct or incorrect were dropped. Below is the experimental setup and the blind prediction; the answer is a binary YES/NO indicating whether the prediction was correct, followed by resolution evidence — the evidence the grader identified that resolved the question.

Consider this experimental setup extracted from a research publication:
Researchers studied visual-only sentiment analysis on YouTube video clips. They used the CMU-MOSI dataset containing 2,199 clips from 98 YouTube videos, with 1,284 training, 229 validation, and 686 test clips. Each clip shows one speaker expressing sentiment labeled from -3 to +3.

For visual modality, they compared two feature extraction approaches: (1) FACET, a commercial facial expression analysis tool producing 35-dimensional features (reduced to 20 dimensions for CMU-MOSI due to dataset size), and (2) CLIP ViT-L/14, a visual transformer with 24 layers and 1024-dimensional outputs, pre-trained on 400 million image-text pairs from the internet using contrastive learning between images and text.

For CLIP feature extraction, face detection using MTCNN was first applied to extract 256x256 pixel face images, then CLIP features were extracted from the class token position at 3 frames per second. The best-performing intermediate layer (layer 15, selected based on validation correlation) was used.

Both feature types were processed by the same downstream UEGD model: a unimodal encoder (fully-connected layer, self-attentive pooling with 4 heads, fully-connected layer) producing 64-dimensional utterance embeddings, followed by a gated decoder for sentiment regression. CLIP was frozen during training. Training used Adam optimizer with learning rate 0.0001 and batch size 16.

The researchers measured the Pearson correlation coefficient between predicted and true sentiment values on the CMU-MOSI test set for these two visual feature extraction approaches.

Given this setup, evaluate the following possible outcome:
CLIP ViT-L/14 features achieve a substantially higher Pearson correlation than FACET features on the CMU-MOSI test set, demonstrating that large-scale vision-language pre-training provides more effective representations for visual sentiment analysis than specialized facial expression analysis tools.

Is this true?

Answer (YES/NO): NO